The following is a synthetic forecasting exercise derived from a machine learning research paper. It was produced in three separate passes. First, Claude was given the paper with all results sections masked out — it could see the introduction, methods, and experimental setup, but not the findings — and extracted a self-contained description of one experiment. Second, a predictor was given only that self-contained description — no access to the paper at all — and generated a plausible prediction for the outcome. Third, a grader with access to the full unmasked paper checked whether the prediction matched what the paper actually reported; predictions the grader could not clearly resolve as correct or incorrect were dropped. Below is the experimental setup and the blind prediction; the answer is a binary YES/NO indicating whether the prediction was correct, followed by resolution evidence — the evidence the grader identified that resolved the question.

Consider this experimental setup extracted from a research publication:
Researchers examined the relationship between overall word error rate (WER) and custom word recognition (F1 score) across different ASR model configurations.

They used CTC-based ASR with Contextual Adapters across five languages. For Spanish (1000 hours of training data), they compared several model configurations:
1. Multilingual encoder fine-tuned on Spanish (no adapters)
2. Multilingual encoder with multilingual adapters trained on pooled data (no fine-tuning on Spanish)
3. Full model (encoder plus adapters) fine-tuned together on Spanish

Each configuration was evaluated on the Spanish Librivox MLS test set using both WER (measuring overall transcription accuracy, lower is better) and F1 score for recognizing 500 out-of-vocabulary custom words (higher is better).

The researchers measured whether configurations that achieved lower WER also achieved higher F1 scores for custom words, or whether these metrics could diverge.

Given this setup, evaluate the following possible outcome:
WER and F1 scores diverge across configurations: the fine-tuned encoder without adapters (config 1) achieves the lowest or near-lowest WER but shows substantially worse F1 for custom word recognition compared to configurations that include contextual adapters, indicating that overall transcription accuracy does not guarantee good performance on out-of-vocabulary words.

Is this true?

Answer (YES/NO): YES